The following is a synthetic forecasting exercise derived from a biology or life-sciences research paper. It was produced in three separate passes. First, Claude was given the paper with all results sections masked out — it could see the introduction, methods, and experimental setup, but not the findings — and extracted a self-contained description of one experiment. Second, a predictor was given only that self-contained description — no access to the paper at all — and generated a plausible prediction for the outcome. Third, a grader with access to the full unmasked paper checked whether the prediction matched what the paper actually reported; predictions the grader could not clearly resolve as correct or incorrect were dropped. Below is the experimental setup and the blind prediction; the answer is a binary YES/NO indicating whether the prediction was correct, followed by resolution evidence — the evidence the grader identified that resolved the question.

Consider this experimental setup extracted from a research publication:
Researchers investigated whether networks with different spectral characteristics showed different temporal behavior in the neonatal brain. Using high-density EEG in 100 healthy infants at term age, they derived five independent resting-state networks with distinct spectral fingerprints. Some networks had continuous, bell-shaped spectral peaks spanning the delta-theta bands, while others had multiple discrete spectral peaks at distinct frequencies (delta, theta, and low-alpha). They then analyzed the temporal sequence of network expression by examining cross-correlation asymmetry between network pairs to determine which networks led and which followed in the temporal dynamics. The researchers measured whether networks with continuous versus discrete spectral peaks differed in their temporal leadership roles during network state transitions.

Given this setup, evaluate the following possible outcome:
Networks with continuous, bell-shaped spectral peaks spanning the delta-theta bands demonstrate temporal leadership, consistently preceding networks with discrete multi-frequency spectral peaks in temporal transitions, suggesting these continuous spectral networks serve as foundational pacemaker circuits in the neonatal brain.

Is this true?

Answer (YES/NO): NO